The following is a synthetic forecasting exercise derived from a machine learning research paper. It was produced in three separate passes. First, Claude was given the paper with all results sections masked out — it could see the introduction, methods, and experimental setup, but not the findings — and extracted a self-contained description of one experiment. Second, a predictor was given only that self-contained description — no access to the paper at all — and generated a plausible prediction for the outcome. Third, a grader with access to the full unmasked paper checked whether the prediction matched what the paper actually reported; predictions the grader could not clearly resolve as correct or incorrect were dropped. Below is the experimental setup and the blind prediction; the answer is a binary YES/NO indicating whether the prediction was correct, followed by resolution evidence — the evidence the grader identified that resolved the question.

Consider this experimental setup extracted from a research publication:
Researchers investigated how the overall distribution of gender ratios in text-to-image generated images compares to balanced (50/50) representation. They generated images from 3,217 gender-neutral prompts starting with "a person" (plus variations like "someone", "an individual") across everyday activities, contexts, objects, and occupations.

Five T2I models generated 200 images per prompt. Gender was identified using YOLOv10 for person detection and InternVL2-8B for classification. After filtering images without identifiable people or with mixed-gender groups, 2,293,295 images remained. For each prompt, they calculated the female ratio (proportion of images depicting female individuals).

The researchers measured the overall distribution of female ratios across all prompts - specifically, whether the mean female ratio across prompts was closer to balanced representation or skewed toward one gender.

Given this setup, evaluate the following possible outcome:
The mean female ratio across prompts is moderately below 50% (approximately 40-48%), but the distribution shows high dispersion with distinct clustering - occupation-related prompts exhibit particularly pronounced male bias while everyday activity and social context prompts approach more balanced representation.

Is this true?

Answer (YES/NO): NO